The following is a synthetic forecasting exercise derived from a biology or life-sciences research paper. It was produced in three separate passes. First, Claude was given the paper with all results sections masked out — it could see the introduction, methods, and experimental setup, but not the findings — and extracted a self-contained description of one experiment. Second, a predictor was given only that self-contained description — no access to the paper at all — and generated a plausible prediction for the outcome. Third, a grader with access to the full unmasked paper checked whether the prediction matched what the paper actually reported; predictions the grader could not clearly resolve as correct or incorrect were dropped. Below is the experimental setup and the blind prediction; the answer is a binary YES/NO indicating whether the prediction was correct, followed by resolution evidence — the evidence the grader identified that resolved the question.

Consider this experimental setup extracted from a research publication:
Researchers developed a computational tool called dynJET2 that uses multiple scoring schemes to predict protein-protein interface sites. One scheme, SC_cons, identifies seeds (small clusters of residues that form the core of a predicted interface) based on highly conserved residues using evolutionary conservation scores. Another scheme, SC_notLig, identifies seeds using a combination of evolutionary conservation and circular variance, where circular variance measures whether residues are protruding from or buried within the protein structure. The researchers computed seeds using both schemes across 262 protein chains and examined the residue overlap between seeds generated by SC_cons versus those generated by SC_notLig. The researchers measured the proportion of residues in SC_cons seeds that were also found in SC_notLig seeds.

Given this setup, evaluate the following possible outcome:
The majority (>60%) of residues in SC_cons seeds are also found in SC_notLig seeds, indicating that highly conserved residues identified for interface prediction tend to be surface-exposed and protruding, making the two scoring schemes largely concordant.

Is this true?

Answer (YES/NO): NO